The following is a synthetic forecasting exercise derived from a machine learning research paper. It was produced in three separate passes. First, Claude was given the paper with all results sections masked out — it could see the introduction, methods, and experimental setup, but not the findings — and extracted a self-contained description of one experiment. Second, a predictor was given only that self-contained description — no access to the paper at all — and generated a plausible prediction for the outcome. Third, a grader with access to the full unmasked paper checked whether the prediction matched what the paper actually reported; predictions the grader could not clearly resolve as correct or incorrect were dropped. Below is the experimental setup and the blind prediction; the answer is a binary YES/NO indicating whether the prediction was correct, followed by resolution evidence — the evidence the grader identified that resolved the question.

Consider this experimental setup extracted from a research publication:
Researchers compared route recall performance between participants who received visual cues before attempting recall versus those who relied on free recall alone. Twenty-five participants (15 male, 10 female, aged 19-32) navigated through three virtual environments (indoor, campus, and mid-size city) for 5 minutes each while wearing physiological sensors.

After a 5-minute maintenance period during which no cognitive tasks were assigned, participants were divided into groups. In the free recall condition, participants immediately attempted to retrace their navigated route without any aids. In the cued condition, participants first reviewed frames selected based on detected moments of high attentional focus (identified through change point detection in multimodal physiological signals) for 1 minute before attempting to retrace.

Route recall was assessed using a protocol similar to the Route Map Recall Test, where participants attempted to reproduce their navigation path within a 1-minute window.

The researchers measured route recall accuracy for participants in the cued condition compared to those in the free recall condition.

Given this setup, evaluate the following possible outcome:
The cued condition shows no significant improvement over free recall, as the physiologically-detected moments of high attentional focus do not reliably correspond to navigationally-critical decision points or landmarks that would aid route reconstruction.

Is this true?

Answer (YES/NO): NO